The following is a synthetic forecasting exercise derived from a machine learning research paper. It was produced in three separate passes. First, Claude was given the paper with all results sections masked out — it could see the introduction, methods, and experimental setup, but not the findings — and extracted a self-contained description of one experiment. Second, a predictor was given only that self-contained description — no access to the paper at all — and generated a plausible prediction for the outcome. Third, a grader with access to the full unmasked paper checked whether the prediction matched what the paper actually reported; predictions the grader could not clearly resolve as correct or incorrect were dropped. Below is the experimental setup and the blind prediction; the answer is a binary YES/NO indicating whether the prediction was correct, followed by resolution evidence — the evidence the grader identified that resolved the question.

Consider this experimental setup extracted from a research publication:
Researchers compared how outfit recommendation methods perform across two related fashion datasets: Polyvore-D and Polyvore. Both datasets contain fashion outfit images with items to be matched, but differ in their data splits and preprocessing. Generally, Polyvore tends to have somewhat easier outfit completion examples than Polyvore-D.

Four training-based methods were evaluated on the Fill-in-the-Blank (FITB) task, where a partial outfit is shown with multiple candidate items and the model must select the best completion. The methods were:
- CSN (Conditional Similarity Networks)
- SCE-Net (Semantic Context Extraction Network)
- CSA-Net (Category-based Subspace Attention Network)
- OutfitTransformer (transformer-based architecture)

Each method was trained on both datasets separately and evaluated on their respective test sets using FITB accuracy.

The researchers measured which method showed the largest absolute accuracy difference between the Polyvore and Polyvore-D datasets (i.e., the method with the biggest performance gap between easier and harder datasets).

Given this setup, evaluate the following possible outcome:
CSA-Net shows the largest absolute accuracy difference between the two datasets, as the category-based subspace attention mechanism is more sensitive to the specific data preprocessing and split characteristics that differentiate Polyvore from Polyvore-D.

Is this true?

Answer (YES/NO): NO